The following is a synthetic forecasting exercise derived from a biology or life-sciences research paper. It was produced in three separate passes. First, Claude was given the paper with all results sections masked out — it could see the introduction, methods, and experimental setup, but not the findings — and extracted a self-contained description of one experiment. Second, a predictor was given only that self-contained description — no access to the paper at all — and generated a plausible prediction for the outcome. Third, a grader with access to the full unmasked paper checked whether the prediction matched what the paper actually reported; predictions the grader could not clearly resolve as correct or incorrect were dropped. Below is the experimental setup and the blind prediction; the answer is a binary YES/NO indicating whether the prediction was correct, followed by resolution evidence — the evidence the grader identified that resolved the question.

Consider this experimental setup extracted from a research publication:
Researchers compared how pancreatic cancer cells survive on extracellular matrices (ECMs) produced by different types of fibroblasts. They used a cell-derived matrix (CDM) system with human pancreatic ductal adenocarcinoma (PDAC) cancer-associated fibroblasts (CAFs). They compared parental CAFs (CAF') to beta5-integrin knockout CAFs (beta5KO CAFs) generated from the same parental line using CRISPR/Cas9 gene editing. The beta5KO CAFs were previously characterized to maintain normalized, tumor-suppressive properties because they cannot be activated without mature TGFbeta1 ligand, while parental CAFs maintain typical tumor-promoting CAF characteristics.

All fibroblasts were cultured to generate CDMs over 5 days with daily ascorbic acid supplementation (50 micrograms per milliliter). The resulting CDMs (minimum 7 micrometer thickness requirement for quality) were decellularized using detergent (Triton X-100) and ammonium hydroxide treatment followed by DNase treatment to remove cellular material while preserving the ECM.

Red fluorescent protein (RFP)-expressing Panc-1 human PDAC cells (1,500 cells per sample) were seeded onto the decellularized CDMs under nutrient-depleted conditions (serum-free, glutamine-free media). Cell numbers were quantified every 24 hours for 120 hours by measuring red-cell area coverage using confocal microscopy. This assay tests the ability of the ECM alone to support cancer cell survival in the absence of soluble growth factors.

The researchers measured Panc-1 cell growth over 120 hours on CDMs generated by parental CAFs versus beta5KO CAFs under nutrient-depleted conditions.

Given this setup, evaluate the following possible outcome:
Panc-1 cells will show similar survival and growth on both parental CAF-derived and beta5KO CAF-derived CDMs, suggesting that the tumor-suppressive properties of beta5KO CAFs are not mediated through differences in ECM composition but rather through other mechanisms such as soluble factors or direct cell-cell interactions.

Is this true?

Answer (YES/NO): NO